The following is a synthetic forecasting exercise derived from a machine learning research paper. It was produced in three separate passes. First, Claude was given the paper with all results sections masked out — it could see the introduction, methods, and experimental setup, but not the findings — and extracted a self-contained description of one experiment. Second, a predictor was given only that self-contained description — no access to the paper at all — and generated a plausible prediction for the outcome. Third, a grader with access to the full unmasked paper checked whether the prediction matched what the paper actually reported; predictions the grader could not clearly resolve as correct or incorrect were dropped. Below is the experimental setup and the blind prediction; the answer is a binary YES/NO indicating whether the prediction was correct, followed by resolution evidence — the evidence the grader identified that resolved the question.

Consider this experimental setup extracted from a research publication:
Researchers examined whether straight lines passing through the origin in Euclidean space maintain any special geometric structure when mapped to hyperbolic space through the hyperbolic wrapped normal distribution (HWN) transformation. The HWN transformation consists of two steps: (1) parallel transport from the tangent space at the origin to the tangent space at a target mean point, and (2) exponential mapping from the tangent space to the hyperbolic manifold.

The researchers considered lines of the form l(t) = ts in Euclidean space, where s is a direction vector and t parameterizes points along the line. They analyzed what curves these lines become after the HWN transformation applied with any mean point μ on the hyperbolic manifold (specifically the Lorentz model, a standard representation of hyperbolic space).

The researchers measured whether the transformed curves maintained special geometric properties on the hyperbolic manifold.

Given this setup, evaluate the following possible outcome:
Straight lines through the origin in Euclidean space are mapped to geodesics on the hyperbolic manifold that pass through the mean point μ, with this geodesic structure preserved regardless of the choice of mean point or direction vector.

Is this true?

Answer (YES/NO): YES